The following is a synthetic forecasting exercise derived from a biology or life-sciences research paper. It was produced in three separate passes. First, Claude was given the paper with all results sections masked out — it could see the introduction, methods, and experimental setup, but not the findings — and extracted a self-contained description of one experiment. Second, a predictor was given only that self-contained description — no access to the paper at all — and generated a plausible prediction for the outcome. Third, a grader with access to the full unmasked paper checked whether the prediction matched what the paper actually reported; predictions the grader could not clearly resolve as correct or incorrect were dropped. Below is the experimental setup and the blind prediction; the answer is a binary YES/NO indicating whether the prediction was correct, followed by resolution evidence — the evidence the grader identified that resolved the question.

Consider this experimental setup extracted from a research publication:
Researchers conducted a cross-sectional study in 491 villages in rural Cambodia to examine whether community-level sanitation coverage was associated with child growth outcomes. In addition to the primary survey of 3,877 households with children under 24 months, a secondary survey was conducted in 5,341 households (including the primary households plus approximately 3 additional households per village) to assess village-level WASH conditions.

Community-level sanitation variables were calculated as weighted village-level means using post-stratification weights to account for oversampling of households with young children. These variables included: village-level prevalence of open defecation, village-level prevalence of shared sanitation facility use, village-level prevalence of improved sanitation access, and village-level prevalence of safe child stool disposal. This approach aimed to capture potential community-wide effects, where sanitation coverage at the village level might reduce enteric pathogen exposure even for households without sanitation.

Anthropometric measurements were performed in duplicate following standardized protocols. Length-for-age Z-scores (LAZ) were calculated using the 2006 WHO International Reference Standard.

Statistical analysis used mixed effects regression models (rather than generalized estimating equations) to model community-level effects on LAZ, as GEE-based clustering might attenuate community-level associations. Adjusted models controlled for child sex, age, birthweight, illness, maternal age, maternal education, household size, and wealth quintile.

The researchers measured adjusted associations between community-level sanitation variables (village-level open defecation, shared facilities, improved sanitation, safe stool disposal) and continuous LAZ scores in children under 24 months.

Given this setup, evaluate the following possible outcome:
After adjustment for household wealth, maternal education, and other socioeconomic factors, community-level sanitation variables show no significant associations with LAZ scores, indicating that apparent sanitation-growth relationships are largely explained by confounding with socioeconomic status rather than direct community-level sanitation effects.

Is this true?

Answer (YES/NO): NO